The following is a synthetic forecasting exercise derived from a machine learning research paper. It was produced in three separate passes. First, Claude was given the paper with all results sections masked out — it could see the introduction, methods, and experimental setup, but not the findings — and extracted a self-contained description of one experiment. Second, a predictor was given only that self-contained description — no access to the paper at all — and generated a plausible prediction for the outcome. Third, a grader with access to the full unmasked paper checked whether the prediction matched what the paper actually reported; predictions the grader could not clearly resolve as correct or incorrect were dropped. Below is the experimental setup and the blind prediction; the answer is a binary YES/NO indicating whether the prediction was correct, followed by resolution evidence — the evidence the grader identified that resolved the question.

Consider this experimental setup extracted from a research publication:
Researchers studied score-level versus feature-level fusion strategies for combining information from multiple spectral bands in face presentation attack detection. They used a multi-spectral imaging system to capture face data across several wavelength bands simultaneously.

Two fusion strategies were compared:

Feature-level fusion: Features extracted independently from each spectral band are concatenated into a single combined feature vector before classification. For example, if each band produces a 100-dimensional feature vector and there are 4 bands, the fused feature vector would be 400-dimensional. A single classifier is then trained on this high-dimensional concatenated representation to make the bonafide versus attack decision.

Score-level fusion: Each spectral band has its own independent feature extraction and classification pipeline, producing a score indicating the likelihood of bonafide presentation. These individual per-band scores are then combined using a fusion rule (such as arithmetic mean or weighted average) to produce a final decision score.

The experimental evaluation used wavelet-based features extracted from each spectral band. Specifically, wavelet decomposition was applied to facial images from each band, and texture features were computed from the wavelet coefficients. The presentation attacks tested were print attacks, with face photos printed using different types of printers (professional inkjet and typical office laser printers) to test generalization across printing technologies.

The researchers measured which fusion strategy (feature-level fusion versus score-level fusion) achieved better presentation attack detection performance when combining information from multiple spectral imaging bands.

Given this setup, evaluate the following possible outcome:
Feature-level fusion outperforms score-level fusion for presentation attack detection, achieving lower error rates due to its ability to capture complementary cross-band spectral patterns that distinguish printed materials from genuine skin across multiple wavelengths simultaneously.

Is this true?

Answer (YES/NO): NO